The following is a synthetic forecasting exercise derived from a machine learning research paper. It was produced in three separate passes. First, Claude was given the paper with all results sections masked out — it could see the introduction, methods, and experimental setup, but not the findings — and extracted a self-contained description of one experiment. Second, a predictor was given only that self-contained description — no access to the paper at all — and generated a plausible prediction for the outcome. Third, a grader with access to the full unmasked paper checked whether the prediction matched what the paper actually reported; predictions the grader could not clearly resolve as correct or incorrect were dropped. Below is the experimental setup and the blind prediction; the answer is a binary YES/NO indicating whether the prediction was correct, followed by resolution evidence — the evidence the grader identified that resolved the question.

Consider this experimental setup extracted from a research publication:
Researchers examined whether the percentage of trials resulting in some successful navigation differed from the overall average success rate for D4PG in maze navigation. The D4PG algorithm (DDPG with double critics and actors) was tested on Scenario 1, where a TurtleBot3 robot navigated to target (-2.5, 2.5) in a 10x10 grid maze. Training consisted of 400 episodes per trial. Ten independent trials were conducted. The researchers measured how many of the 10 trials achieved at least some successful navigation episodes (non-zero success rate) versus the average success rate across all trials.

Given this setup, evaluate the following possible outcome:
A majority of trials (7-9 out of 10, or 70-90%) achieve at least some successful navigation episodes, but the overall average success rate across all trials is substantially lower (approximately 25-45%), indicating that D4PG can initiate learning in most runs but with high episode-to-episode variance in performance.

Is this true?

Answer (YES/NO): NO